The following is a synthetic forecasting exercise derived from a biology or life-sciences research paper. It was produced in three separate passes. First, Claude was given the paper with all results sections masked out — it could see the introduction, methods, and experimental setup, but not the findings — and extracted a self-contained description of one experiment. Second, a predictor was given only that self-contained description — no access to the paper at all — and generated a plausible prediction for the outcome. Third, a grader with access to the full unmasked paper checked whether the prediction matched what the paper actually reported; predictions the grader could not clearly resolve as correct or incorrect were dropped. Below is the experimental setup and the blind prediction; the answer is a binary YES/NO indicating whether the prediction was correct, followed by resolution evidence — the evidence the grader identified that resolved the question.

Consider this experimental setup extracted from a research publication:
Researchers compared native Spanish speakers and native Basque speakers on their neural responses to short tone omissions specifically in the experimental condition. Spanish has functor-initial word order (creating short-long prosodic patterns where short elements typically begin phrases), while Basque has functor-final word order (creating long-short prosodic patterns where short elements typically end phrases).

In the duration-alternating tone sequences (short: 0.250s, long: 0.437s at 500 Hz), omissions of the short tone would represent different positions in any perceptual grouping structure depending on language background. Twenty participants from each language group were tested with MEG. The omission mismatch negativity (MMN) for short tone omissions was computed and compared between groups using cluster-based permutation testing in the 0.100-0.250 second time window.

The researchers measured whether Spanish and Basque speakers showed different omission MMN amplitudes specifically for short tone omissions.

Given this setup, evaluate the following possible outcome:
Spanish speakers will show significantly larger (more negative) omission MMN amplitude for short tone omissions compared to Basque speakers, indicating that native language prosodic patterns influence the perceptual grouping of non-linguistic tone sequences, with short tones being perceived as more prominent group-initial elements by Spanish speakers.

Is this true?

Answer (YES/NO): YES